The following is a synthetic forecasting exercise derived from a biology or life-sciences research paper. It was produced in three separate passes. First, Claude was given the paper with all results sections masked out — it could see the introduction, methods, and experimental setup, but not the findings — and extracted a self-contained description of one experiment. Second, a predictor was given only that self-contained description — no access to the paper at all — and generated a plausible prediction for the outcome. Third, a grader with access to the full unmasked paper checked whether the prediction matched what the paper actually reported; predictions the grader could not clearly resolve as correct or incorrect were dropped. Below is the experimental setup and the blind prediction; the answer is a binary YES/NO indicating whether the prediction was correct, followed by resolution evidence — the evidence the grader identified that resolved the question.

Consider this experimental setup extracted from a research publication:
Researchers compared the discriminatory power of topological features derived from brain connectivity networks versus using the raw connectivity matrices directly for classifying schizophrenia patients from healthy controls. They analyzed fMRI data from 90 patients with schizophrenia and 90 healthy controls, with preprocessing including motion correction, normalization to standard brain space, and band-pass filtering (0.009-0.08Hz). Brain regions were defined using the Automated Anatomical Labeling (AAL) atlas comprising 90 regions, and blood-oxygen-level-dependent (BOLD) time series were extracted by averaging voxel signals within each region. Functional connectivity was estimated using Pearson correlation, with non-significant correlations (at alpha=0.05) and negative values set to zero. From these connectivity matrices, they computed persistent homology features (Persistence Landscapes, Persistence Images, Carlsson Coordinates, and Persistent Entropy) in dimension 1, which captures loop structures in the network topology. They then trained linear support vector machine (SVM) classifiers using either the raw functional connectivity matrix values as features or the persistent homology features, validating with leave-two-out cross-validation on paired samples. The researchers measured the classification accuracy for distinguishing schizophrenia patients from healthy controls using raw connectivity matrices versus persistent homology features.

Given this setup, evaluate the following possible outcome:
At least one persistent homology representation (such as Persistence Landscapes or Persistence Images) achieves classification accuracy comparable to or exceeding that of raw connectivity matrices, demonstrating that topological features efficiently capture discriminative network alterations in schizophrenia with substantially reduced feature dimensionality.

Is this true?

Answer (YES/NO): NO